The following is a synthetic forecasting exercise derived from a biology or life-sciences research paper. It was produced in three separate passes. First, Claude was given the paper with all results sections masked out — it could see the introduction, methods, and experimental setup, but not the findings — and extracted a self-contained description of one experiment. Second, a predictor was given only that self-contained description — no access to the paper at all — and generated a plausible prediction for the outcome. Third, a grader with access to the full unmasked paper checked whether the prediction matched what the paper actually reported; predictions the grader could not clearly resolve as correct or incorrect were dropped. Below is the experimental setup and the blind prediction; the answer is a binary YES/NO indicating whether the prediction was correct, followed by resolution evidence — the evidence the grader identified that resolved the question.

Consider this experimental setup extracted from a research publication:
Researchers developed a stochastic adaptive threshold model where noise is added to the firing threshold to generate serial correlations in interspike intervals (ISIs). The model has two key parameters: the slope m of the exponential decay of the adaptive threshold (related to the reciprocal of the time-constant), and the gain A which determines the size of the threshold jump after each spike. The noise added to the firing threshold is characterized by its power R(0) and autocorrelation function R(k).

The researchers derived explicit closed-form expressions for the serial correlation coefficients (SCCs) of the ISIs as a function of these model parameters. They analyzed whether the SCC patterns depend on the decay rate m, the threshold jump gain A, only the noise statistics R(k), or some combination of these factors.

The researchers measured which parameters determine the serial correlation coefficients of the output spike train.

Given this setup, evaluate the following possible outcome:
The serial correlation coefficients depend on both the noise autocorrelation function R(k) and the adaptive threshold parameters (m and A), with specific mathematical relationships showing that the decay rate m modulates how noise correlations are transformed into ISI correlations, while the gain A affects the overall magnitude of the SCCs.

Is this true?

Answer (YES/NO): NO